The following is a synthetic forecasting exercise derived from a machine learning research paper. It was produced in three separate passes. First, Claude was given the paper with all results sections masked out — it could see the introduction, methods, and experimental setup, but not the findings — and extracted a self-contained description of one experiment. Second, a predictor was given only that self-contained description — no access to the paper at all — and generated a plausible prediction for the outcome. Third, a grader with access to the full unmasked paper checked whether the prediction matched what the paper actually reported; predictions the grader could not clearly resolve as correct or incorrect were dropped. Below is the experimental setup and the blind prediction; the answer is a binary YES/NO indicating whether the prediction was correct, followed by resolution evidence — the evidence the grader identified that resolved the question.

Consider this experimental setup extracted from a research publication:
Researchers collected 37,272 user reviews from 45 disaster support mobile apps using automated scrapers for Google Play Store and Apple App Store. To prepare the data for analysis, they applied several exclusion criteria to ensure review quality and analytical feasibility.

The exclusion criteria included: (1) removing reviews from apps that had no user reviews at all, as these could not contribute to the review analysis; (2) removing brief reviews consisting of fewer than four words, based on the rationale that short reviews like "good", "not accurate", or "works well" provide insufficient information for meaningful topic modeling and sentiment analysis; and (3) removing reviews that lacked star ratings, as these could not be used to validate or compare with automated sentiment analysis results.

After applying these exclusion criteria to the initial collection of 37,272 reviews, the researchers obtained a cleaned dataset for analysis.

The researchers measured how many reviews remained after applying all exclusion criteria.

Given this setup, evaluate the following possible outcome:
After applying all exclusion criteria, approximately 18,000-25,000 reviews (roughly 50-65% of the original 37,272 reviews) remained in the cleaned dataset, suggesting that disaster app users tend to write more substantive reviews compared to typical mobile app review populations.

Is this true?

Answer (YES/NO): NO